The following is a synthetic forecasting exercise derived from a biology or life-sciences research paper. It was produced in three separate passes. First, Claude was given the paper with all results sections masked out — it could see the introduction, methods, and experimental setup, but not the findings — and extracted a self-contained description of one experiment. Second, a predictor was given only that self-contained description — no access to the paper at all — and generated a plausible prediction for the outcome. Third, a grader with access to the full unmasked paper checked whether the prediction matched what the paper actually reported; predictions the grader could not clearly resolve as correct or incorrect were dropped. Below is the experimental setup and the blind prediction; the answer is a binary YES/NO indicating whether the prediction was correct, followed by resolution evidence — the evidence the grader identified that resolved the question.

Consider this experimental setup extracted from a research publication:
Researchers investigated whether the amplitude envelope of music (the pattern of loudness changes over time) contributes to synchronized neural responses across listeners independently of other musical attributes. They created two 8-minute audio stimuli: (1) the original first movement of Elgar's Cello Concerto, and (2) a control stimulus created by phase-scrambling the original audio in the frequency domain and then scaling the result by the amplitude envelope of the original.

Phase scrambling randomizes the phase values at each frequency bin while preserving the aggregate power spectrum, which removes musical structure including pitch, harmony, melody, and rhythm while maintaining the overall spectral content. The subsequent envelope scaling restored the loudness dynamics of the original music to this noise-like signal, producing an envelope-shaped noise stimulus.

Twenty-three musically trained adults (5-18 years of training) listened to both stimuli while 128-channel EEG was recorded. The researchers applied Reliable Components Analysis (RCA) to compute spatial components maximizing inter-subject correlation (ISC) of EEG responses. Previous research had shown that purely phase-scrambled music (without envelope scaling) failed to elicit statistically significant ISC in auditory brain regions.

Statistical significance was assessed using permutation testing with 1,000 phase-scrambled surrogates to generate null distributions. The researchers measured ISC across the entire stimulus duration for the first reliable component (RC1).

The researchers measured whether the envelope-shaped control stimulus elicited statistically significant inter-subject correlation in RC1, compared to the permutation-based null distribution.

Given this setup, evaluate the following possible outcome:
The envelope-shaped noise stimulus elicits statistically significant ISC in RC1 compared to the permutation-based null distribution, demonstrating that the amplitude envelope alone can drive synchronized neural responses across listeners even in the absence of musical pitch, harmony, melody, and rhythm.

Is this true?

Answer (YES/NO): YES